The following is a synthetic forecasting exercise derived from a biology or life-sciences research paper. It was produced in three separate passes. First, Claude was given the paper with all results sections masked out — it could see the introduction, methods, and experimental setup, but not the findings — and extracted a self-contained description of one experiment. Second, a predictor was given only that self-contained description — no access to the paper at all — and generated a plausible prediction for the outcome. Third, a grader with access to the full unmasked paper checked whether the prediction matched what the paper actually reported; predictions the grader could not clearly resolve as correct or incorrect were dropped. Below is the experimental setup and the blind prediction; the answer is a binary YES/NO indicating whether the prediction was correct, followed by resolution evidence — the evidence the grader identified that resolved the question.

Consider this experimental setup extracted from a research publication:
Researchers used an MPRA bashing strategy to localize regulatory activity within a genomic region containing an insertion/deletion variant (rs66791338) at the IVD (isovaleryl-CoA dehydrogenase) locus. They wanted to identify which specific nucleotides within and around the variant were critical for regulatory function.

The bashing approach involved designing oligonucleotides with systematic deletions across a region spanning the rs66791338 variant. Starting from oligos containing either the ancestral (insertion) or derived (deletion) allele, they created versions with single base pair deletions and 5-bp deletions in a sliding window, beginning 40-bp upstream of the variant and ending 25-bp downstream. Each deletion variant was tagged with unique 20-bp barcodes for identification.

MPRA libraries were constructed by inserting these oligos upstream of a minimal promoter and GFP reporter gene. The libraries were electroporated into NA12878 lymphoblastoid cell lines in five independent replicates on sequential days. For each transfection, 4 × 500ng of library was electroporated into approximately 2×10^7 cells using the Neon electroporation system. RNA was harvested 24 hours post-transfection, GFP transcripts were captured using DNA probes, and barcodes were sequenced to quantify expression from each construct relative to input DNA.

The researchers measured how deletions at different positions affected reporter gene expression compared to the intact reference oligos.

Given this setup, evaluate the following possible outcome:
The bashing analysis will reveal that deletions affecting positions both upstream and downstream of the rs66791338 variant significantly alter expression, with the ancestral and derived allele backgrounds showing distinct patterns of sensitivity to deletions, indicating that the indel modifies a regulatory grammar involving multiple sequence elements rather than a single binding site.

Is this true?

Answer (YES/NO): NO